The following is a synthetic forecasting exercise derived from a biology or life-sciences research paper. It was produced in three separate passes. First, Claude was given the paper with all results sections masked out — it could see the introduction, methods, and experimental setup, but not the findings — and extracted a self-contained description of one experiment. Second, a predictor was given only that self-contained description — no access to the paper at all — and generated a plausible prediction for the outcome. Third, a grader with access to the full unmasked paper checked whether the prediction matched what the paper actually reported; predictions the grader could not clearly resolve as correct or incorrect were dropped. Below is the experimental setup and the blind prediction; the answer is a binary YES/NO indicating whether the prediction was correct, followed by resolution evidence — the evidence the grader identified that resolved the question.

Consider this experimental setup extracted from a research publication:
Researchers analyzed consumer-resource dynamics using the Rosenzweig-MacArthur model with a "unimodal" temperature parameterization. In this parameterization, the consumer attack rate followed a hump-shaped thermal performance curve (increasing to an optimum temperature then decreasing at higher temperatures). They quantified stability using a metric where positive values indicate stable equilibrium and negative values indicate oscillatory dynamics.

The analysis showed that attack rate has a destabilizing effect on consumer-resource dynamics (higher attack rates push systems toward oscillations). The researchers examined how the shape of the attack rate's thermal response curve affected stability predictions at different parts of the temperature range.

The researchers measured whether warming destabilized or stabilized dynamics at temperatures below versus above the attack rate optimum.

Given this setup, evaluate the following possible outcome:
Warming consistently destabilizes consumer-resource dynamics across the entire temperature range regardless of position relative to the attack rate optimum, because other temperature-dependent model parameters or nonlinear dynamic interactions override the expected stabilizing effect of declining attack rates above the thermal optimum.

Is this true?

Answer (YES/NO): NO